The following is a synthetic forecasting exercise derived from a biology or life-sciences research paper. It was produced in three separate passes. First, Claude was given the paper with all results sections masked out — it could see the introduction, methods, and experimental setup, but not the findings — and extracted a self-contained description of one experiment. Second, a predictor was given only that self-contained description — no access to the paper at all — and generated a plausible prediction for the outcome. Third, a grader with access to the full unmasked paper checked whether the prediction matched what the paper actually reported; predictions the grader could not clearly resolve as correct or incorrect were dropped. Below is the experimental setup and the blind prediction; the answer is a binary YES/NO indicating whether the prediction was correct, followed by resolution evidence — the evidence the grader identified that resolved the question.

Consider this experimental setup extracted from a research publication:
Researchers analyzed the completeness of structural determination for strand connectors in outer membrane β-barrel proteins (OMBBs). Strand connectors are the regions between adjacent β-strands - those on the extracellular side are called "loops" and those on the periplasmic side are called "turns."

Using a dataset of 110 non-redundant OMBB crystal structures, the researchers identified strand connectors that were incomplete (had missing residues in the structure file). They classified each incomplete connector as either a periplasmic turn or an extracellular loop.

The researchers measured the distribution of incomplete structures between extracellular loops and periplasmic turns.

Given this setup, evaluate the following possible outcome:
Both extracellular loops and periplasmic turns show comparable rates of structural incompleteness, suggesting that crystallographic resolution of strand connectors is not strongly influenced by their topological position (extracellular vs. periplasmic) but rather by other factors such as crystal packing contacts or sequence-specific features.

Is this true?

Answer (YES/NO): NO